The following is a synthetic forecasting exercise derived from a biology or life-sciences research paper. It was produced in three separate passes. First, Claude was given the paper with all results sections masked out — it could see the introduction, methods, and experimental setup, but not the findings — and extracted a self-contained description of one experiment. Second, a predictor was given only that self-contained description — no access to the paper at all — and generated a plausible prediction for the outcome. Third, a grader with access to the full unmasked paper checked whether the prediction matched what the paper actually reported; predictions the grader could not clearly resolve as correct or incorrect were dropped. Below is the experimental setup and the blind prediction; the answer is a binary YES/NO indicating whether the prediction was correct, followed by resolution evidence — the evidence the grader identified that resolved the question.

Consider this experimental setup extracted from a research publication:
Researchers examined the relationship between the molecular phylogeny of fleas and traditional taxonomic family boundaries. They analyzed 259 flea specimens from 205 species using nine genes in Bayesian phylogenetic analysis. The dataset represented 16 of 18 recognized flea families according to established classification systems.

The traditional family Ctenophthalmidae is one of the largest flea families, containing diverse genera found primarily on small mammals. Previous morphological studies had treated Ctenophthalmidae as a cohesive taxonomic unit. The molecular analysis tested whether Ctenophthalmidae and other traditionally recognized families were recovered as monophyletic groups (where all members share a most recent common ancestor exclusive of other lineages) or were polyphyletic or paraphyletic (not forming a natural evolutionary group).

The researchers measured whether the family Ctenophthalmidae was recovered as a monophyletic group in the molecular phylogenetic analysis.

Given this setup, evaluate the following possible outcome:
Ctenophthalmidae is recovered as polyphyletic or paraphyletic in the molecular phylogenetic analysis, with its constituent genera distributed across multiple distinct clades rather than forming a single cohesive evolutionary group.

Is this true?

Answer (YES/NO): YES